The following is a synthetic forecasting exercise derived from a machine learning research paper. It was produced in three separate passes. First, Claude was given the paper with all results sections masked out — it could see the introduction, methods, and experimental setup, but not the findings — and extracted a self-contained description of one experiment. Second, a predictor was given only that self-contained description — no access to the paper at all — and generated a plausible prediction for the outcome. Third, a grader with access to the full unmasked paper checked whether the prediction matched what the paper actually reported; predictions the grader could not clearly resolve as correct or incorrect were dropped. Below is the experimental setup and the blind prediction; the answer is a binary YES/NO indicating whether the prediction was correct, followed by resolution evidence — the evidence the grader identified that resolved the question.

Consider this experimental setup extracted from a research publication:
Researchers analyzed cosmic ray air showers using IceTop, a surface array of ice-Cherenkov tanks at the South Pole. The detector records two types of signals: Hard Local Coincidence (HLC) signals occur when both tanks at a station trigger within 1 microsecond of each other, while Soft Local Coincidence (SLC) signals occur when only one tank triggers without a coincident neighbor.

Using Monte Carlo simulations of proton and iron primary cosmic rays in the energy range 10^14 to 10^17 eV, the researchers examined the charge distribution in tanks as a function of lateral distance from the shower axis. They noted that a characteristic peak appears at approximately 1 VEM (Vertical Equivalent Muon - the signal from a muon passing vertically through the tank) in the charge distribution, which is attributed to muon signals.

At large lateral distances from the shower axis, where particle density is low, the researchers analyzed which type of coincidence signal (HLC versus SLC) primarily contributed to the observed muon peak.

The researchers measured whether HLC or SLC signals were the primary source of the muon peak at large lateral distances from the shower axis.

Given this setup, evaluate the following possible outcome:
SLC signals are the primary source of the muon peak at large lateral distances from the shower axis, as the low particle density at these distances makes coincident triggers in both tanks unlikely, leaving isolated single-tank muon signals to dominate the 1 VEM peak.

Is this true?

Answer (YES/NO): YES